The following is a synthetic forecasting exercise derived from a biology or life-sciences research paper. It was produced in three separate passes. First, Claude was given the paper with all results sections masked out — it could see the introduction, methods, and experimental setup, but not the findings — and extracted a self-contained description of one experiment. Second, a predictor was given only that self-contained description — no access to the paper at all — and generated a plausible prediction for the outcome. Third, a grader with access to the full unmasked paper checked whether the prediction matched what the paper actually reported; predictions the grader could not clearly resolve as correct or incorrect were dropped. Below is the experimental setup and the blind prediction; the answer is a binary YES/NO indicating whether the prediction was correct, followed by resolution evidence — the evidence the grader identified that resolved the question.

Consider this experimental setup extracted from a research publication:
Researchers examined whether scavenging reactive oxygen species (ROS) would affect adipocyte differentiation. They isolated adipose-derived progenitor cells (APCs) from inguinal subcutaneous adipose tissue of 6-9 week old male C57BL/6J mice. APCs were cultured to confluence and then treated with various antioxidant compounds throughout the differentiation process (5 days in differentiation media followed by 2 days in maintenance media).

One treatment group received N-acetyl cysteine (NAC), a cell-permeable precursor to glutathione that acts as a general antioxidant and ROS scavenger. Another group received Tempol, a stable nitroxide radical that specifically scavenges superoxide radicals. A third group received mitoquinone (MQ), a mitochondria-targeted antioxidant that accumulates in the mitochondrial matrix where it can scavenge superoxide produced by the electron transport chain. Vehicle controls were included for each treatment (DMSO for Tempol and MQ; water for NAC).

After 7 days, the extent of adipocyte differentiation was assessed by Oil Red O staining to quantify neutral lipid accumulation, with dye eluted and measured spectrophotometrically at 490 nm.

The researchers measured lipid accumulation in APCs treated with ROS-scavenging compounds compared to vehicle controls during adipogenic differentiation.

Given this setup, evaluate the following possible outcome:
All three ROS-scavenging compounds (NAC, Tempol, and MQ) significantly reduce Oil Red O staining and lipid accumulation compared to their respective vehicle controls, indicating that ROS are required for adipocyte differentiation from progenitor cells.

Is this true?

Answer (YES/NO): YES